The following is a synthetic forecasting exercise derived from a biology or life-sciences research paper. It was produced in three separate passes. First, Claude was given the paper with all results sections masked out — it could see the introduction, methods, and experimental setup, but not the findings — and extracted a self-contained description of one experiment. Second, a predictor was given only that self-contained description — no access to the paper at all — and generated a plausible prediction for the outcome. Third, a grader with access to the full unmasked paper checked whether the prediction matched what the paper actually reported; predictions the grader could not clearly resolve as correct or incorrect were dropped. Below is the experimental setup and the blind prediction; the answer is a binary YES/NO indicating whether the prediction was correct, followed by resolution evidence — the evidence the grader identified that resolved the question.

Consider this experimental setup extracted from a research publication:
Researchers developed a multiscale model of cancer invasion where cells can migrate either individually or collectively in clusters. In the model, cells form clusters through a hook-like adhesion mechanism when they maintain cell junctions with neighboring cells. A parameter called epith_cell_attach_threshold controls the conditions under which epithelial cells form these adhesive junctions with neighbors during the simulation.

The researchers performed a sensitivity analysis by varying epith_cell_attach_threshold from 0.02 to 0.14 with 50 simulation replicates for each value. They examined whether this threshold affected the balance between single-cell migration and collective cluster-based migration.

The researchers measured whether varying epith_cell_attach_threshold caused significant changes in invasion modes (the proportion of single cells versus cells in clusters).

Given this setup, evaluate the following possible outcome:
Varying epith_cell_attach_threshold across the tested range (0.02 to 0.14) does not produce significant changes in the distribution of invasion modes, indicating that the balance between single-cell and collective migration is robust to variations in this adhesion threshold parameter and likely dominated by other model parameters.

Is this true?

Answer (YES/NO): YES